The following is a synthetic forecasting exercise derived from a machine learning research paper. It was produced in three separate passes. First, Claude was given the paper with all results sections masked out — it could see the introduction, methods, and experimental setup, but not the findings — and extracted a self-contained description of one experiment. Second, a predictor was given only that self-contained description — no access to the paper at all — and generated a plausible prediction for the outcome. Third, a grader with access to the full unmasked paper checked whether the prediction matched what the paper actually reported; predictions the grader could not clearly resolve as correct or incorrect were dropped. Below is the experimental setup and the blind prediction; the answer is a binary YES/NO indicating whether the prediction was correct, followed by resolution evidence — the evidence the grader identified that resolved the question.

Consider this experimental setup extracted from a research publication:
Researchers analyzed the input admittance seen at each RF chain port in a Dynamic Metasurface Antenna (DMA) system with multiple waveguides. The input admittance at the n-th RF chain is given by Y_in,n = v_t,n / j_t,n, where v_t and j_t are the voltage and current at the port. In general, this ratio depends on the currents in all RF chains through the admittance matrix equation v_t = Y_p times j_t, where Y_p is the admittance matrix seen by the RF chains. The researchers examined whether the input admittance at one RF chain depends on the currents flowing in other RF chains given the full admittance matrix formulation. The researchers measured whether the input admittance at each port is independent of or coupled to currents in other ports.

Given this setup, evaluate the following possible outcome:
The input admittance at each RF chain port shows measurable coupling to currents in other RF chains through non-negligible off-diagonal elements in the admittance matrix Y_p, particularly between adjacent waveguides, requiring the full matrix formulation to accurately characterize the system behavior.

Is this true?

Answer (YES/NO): YES